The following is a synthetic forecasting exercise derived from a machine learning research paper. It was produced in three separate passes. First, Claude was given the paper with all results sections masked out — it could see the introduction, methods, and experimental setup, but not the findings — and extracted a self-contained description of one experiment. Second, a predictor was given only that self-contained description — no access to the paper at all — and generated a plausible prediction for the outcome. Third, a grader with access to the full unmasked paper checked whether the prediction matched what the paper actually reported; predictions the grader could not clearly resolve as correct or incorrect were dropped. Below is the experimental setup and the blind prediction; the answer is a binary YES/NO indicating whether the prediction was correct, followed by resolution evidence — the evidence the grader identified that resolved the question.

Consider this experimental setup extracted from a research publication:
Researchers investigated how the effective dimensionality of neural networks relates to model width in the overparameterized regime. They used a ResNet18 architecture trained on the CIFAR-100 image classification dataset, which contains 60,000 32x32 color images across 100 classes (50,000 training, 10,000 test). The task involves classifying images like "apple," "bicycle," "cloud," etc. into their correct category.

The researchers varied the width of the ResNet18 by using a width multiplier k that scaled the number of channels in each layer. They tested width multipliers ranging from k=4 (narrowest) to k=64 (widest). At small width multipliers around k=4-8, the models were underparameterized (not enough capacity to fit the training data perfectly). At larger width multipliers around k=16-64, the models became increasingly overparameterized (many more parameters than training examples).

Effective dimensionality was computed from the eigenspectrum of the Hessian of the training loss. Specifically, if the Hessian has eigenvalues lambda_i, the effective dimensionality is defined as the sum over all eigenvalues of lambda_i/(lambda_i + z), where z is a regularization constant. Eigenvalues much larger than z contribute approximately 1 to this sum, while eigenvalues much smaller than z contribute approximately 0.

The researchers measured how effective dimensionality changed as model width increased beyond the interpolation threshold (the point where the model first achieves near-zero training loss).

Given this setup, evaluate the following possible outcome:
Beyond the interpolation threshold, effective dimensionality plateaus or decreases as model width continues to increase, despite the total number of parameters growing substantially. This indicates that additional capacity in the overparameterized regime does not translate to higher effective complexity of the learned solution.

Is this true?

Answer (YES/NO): YES